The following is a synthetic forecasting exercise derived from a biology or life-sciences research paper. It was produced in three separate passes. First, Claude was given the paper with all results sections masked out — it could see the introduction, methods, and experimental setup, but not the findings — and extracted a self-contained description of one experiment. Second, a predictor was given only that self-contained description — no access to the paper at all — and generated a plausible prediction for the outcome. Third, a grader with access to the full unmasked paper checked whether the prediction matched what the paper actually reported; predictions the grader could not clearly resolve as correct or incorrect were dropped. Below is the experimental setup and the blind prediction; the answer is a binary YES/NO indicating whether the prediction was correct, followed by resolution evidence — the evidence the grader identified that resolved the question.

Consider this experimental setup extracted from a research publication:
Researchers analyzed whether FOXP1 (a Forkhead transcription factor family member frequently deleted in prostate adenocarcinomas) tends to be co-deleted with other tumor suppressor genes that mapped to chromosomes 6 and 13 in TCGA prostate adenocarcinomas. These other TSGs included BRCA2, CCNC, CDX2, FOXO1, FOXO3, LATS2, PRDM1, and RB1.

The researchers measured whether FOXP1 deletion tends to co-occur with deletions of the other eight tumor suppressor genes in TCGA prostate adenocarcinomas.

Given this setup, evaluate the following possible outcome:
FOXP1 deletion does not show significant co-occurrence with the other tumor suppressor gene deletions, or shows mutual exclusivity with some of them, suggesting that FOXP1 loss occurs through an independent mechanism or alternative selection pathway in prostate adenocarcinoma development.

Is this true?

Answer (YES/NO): YES